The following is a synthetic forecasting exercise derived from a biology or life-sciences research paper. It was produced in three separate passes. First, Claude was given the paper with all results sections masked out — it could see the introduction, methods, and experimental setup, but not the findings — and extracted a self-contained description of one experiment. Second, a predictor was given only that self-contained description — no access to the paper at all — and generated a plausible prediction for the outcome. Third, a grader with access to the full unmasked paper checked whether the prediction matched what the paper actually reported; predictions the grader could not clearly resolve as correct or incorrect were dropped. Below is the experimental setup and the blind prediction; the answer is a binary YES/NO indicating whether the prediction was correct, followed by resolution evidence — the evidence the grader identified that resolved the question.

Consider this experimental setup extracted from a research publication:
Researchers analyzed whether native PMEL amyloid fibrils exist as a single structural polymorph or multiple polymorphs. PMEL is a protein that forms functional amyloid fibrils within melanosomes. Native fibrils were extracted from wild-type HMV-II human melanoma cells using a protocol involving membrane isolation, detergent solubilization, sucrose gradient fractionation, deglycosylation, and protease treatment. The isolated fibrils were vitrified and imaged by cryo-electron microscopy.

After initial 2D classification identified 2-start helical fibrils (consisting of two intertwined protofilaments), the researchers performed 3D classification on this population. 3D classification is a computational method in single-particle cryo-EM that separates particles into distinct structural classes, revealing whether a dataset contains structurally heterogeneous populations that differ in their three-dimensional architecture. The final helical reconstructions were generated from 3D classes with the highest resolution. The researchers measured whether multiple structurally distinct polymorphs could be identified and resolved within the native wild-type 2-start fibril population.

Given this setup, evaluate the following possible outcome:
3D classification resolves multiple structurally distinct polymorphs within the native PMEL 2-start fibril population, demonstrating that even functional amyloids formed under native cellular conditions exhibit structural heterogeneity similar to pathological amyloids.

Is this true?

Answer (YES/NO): YES